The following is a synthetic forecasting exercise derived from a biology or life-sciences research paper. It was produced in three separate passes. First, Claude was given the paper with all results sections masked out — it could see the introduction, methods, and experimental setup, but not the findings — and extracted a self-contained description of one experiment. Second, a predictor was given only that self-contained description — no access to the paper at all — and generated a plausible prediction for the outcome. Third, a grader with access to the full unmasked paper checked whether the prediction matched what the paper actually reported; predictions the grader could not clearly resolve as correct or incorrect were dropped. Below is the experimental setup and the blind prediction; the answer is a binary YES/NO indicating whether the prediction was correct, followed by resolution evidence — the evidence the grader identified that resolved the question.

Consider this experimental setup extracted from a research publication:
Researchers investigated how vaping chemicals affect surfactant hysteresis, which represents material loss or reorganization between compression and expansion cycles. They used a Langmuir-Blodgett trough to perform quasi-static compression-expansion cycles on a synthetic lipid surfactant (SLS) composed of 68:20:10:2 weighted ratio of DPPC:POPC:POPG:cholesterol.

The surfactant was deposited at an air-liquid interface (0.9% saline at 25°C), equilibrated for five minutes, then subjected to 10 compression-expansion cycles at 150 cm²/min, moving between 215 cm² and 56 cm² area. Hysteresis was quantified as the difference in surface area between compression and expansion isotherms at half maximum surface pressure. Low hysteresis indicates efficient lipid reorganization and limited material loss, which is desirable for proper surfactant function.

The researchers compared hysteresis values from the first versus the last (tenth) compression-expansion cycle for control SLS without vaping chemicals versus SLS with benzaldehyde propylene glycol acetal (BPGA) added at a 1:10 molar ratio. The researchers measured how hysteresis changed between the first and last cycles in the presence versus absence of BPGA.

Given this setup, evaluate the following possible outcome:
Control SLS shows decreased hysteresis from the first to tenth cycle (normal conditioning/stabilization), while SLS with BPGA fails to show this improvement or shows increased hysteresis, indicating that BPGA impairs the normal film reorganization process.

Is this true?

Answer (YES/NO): NO